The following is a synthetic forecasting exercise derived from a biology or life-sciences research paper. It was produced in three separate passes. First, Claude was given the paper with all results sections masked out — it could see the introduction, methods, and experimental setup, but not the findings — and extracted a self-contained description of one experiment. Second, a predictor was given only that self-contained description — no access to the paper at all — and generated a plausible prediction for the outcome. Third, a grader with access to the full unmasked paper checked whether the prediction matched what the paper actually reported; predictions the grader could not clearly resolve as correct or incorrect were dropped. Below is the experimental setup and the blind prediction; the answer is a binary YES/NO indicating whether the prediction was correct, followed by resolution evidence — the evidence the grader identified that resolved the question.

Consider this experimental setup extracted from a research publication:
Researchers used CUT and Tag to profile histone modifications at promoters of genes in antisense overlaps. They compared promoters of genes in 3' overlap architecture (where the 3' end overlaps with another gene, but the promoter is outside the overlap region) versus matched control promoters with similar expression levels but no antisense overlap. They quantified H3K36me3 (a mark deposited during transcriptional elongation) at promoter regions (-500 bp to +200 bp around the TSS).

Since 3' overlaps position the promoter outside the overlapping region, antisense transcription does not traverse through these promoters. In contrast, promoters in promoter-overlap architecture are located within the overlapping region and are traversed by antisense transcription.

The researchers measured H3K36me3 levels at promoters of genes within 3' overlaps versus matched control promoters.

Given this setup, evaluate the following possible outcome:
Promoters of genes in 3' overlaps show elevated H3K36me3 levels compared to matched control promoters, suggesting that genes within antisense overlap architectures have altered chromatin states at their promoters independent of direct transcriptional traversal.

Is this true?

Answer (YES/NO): NO